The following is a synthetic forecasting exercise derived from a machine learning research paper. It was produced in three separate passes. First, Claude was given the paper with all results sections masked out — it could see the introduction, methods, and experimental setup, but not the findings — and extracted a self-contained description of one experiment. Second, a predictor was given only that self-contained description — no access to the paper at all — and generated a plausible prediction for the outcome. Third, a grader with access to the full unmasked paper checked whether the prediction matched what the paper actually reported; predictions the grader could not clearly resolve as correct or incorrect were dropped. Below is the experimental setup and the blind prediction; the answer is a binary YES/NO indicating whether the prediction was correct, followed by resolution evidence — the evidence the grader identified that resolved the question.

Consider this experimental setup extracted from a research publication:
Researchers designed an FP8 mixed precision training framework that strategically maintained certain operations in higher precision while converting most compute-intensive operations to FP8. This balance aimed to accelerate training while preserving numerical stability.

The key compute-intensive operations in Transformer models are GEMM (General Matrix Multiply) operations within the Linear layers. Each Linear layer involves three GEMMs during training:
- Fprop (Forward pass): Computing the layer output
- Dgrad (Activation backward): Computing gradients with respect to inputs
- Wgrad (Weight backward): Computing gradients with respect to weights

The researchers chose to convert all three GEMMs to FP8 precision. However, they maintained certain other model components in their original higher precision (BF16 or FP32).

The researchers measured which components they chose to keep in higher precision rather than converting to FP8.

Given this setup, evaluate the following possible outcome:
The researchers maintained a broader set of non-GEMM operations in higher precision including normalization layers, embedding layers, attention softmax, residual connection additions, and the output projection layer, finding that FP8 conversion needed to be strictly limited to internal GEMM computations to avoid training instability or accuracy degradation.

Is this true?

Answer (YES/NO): NO